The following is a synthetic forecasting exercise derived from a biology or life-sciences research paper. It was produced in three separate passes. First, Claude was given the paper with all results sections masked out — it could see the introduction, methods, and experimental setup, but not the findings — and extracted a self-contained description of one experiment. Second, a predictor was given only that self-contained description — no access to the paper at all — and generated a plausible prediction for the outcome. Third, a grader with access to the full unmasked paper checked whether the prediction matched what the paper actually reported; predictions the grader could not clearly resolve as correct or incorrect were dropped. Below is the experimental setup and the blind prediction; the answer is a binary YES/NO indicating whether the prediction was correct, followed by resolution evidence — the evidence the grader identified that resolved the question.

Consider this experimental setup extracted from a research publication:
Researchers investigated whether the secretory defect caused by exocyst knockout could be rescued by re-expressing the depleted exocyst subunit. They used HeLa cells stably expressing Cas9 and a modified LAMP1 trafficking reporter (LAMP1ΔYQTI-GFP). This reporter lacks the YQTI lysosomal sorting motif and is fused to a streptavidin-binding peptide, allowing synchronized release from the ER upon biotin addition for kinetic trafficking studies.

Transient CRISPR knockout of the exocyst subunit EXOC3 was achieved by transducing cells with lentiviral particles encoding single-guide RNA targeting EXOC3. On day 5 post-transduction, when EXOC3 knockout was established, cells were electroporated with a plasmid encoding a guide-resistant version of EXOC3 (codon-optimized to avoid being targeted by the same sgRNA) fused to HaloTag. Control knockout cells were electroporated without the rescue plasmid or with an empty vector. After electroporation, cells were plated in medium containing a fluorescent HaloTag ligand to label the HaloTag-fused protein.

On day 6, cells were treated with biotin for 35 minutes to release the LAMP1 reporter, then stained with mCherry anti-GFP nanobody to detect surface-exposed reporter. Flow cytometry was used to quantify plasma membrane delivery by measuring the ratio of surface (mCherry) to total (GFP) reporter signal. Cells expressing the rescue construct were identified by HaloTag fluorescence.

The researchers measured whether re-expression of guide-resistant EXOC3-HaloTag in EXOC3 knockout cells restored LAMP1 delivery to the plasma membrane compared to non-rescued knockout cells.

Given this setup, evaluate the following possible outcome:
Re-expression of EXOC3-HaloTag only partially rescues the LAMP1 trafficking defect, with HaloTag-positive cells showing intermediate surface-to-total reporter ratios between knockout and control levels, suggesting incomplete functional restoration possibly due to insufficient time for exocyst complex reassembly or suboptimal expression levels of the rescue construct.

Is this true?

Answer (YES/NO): NO